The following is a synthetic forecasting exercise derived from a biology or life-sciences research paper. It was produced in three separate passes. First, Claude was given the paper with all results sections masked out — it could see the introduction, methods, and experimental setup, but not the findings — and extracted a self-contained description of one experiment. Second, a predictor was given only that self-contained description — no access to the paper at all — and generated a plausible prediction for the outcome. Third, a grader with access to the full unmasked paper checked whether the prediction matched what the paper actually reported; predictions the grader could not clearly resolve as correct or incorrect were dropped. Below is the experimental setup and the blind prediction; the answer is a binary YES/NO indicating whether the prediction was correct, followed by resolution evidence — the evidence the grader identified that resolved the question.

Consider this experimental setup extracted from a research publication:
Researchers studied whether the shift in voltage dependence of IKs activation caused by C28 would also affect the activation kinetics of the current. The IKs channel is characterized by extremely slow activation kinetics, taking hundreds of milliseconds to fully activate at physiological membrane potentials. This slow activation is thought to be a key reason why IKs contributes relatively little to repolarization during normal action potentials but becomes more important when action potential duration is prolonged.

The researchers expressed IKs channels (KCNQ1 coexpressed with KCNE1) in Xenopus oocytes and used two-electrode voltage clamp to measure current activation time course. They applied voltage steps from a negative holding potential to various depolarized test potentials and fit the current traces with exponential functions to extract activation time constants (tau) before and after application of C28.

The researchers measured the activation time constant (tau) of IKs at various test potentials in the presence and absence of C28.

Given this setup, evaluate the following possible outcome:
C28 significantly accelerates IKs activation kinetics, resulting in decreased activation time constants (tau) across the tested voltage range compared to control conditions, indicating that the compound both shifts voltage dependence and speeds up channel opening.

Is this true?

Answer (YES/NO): YES